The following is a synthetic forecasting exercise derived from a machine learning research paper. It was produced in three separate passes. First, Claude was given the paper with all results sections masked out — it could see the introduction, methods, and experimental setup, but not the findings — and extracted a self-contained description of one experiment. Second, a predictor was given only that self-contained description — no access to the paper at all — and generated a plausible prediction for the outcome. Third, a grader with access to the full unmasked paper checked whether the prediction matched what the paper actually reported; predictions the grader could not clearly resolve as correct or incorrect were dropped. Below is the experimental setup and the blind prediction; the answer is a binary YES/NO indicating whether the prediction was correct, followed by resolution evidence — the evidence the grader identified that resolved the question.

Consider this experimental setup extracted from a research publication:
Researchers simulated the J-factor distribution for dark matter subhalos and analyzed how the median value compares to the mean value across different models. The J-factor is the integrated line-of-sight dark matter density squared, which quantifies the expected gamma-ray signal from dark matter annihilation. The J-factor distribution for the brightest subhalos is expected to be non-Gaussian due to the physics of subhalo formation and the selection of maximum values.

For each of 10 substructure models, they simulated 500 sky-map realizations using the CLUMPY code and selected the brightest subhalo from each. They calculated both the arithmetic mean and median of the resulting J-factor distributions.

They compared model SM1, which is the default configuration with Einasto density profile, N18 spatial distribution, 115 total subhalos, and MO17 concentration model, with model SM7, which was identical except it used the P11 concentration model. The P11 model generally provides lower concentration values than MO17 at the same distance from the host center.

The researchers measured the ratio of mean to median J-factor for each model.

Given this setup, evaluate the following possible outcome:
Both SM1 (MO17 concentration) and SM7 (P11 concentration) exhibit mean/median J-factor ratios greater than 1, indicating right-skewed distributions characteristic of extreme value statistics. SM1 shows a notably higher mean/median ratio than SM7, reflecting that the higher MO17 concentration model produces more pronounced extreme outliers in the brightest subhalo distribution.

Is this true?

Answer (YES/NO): NO